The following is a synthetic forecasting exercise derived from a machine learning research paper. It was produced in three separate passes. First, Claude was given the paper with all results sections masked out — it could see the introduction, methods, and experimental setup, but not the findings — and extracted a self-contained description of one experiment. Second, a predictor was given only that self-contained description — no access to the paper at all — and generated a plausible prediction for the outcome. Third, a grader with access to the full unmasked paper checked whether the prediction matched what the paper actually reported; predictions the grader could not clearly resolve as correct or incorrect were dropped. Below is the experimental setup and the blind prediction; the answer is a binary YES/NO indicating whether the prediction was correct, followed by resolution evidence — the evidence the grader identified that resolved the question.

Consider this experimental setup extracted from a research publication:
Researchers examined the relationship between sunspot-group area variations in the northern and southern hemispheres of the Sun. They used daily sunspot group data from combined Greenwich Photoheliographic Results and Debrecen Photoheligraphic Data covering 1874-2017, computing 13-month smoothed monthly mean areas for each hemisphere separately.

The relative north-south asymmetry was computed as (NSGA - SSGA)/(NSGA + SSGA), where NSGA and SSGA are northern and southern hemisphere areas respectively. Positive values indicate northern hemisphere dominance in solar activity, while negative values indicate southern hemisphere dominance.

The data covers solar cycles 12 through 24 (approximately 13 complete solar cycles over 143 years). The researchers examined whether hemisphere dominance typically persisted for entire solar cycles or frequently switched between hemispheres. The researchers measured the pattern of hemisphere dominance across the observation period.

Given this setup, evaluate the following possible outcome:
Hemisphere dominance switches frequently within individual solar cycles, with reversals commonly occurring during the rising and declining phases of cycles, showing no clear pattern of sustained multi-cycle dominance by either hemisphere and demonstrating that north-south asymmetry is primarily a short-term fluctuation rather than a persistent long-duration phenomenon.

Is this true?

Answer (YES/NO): NO